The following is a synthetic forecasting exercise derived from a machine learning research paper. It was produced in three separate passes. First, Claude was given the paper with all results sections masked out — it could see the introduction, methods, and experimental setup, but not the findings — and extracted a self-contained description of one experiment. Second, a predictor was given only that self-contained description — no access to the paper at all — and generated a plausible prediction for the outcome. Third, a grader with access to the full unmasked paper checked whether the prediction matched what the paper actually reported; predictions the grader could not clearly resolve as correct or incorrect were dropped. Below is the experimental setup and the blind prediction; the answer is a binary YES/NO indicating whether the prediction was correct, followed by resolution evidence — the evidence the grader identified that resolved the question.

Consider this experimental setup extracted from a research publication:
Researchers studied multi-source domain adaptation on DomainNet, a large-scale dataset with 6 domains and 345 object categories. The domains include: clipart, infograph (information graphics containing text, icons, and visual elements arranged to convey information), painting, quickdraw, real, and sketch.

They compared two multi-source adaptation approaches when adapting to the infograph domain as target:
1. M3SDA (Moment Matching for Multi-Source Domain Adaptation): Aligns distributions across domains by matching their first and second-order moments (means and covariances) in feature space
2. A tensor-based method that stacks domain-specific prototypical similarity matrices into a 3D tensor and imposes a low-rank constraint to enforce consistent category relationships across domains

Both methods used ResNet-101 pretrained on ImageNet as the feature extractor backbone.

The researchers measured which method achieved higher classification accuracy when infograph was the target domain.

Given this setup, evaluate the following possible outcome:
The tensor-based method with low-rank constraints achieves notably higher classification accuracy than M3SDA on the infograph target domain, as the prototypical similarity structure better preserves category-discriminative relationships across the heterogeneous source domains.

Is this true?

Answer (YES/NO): NO